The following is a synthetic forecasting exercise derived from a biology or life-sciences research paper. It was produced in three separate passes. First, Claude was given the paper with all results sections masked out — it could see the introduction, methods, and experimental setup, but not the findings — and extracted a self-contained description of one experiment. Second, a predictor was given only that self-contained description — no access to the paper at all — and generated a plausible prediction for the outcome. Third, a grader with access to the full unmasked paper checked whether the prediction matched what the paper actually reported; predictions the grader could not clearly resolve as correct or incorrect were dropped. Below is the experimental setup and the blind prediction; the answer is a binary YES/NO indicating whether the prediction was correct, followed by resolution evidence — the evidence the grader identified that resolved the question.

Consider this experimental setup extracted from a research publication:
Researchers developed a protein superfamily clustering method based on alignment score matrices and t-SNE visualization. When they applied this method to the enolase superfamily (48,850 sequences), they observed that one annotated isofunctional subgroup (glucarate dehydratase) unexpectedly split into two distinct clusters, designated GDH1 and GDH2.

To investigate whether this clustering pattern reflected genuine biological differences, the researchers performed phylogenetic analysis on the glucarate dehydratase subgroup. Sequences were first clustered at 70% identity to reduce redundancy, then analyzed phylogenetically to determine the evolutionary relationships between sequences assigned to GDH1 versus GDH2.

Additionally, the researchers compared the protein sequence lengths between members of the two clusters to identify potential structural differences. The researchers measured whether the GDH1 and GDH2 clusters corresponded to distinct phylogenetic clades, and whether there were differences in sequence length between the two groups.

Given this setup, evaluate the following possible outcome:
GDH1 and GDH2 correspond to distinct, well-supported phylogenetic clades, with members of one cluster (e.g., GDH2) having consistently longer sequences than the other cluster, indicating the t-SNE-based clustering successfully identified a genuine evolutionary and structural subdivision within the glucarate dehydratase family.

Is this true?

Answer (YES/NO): YES